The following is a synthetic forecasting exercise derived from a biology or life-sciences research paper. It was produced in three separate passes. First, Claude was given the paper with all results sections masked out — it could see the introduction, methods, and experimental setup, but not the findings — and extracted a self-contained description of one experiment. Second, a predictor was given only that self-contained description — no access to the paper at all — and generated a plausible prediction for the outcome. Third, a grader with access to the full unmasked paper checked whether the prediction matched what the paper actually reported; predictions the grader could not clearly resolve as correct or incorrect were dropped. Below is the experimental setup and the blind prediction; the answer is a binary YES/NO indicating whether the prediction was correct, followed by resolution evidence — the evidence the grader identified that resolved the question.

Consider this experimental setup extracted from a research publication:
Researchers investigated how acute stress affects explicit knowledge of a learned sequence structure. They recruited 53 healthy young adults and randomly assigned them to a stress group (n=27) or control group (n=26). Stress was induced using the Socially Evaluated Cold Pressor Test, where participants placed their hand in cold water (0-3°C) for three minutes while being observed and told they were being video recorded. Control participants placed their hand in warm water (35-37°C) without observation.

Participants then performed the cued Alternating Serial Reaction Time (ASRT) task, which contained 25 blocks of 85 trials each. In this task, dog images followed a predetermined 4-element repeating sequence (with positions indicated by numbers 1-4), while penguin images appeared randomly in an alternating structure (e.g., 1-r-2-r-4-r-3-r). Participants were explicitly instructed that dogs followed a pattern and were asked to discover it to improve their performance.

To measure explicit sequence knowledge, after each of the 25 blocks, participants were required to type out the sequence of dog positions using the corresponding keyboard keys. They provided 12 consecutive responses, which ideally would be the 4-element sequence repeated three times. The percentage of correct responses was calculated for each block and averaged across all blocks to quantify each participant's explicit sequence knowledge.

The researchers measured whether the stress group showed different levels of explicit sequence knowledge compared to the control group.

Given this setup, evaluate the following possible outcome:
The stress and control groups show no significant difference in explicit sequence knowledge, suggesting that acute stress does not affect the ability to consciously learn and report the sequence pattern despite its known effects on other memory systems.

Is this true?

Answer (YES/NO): NO